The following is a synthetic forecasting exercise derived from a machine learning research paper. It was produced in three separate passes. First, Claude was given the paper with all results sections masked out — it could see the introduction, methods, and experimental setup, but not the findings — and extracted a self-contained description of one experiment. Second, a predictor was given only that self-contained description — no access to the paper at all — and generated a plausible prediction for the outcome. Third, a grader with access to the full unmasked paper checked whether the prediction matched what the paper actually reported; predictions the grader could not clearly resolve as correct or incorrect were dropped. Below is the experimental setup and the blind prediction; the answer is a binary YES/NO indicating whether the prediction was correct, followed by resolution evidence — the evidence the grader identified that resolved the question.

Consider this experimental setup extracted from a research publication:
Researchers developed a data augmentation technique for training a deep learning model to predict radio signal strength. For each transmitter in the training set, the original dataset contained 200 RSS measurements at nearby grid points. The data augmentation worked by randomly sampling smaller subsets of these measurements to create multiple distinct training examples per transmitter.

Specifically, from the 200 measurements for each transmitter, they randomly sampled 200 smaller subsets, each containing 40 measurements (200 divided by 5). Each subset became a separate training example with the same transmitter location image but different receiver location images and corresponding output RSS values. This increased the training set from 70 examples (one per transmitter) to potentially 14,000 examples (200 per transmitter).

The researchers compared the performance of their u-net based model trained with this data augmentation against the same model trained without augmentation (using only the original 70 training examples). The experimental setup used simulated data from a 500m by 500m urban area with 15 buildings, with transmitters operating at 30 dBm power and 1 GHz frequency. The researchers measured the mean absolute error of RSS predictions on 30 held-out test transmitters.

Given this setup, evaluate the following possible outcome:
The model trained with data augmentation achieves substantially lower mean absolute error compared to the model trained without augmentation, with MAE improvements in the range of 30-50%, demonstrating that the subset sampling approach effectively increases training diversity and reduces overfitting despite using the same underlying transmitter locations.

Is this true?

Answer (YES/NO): NO